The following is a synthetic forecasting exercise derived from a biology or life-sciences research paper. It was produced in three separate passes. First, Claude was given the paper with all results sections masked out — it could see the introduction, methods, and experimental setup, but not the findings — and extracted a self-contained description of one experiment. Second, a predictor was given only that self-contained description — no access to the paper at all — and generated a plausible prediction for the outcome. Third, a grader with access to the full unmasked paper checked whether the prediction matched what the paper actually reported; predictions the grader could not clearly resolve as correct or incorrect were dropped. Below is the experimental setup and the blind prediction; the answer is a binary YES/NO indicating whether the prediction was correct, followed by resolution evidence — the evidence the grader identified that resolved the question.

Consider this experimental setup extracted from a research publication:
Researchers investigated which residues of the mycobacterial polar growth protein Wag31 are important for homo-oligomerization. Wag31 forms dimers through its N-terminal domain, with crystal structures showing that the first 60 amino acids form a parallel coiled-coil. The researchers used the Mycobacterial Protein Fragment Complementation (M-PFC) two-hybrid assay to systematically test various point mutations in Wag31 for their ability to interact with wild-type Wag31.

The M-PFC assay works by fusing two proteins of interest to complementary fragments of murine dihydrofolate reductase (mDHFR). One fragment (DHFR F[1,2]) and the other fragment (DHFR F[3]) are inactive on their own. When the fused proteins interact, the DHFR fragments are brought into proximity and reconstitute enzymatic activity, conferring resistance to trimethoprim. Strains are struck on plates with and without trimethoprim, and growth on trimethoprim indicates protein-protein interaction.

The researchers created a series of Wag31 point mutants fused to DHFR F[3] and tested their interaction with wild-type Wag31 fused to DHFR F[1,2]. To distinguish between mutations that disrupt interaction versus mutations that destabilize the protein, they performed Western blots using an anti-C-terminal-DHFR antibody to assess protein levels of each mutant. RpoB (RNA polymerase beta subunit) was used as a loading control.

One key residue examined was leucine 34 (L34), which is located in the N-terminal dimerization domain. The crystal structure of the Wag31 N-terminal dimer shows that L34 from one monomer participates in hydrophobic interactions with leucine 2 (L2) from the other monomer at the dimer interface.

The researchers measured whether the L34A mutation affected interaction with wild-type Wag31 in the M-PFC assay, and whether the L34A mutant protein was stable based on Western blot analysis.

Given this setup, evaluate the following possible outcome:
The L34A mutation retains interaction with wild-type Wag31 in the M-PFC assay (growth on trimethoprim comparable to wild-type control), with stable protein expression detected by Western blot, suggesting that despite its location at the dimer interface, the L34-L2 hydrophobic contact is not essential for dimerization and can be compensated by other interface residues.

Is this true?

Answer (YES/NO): NO